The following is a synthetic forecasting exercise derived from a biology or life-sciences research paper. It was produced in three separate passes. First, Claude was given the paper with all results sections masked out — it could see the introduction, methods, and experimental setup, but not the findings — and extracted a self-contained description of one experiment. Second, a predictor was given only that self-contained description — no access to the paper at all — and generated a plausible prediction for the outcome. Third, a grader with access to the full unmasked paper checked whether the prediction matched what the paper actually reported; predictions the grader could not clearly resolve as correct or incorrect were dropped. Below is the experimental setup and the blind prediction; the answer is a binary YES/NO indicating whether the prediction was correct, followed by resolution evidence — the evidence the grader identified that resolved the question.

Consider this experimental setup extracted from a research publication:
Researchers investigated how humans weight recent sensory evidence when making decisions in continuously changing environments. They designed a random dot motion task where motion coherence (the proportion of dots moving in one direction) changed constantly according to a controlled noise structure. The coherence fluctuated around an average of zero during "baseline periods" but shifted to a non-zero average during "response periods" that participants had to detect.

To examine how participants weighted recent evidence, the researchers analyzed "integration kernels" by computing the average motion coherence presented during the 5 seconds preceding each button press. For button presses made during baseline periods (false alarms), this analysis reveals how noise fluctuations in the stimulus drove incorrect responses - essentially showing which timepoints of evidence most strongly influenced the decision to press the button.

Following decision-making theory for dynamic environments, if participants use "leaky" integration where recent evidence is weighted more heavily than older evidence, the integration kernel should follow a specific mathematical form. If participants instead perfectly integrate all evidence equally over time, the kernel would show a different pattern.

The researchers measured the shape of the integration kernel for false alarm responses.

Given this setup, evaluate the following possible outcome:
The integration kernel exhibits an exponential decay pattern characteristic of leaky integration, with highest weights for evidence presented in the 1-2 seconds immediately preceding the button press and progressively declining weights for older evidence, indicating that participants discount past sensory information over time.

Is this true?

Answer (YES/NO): YES